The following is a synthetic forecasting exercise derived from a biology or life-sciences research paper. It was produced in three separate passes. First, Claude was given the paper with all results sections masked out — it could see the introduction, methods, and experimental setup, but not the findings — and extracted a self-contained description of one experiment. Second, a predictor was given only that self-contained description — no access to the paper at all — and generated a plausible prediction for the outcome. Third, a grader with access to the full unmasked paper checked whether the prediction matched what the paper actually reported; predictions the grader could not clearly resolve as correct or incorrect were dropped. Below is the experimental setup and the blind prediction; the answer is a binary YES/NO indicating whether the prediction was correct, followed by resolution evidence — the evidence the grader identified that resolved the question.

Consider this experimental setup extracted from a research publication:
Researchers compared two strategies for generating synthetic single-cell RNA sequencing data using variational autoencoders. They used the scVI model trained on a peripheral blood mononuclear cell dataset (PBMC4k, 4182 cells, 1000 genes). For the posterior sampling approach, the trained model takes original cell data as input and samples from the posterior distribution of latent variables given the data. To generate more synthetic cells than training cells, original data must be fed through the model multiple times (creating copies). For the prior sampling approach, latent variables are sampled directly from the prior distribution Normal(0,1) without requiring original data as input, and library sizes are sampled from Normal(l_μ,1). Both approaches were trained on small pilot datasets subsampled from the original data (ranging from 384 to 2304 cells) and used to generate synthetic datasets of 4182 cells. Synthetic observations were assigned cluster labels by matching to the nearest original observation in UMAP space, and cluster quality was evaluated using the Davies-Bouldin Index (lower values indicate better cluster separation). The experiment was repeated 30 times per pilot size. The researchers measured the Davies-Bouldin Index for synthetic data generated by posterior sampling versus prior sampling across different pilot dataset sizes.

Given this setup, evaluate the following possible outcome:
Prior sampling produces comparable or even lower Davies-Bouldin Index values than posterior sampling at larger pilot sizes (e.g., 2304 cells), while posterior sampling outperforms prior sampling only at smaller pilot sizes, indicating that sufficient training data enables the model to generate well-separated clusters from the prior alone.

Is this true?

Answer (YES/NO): NO